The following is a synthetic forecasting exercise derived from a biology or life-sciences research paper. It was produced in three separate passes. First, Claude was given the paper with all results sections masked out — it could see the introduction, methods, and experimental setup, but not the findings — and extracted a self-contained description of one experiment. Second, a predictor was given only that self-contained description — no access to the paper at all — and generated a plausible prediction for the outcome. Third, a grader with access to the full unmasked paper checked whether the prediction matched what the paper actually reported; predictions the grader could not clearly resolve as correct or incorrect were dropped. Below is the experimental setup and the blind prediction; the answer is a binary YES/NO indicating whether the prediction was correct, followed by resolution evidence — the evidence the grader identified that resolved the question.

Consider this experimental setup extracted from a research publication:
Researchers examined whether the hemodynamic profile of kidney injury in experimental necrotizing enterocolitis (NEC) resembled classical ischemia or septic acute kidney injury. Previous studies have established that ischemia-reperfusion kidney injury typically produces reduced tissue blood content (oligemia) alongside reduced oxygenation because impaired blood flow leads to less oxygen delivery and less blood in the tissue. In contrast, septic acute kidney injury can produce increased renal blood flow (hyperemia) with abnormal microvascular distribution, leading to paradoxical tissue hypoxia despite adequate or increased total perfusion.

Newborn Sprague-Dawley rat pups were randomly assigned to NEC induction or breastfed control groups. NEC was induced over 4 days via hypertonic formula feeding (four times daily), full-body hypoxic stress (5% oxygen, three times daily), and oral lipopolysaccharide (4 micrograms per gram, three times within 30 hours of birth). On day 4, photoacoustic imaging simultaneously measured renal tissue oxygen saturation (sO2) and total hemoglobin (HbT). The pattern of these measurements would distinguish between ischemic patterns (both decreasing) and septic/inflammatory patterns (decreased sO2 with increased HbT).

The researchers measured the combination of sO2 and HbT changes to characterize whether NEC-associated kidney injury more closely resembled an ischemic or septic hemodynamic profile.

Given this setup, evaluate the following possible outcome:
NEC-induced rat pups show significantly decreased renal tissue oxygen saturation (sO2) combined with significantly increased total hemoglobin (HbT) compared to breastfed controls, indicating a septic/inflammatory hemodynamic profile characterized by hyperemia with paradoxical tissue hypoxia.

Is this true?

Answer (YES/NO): YES